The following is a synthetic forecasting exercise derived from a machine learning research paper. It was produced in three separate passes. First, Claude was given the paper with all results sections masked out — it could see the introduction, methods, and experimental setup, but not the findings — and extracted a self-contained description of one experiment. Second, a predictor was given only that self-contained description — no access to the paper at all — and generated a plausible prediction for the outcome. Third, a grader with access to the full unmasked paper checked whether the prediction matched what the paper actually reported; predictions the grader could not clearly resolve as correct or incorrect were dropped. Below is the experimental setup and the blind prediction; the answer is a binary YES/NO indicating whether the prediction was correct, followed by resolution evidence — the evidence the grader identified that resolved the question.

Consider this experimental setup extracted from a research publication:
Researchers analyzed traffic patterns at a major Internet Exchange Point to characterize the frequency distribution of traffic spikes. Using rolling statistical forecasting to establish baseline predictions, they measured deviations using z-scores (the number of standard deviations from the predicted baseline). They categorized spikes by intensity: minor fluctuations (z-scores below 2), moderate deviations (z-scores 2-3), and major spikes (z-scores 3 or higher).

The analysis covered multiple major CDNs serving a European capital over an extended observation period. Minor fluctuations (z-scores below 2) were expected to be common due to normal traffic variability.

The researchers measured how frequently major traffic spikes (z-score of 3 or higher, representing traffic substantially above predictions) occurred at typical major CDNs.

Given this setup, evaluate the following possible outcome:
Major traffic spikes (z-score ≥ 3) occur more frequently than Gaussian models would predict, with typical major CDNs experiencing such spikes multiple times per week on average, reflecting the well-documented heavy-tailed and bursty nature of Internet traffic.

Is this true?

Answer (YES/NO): NO